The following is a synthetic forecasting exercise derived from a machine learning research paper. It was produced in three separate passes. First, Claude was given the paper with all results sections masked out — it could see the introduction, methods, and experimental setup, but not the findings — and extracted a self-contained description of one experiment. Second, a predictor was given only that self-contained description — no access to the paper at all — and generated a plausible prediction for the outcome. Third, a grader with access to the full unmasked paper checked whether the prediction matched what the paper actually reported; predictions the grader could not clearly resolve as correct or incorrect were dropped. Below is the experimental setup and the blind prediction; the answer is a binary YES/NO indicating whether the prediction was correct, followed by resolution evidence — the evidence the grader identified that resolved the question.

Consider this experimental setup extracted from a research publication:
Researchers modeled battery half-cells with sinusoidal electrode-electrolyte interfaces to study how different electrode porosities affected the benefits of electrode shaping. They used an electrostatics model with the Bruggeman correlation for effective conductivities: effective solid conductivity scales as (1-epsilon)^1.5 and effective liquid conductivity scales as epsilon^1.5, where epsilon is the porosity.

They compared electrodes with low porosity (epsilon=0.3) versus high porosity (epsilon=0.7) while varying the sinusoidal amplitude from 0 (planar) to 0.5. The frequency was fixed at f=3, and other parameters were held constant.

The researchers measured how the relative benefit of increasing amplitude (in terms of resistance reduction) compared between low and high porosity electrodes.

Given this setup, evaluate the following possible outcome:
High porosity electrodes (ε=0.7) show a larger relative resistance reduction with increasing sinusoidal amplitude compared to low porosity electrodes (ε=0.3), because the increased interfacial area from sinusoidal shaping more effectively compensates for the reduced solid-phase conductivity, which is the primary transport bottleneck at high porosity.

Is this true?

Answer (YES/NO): NO